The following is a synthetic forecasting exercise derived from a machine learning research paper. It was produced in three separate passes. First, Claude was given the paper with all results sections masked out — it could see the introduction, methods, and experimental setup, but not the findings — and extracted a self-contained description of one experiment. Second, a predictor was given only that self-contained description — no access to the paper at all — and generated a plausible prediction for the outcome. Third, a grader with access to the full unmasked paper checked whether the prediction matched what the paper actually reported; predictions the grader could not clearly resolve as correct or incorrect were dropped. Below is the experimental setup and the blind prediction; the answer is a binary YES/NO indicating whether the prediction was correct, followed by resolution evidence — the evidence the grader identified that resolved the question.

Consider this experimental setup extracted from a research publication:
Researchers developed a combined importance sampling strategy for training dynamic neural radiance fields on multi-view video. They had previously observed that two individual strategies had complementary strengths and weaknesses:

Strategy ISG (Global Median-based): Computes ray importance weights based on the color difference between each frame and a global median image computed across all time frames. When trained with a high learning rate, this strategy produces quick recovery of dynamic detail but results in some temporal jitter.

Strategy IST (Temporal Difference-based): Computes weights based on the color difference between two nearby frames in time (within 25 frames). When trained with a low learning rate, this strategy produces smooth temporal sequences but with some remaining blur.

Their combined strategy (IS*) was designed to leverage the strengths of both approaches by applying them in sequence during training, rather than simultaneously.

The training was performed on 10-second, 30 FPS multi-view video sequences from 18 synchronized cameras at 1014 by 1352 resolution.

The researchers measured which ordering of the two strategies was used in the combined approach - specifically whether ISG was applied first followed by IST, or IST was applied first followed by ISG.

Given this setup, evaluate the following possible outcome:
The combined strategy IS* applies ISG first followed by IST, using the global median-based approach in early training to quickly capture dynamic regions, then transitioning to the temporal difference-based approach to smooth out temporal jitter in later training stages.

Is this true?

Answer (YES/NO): YES